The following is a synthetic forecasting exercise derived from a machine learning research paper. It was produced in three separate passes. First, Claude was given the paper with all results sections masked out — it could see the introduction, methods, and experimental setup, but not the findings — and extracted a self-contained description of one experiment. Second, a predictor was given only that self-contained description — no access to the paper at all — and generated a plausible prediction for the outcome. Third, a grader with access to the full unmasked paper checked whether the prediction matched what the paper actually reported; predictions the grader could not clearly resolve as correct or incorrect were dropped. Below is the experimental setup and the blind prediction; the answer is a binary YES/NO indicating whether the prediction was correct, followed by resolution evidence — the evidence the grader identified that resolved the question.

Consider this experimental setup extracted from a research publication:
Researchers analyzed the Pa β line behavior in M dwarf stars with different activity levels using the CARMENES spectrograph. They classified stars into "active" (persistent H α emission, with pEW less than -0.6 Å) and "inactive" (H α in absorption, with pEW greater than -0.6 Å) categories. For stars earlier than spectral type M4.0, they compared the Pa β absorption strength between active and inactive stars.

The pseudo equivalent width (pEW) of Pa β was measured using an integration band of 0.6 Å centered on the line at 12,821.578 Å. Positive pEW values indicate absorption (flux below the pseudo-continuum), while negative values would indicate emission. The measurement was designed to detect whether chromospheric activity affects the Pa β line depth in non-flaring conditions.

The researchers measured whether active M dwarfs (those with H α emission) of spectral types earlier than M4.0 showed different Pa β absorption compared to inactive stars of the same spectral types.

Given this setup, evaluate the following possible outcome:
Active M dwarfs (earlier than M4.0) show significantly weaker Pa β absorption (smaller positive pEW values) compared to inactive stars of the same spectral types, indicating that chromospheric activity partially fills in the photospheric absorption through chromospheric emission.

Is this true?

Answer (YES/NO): NO